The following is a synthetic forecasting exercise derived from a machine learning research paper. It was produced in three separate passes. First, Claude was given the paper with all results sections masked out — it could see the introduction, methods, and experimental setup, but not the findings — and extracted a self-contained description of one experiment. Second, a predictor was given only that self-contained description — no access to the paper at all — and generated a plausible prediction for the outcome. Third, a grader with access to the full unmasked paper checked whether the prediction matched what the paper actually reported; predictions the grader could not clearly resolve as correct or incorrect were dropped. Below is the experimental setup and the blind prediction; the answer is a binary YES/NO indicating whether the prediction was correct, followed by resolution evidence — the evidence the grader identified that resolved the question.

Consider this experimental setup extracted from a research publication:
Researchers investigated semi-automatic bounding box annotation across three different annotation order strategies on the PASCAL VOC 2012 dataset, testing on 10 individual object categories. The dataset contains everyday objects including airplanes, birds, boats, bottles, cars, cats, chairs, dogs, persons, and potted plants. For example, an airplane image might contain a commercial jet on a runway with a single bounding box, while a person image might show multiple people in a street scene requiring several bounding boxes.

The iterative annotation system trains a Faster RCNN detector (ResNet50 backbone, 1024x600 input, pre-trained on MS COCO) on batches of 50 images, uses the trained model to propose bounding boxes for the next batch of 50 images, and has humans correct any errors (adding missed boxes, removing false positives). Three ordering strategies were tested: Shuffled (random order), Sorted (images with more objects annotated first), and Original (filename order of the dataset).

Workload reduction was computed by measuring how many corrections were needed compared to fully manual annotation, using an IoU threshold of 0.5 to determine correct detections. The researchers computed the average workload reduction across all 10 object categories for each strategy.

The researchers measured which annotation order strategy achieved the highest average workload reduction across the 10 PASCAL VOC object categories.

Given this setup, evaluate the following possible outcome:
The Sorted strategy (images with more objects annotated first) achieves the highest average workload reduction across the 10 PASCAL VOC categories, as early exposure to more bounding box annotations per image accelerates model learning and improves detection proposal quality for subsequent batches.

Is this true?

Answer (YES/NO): YES